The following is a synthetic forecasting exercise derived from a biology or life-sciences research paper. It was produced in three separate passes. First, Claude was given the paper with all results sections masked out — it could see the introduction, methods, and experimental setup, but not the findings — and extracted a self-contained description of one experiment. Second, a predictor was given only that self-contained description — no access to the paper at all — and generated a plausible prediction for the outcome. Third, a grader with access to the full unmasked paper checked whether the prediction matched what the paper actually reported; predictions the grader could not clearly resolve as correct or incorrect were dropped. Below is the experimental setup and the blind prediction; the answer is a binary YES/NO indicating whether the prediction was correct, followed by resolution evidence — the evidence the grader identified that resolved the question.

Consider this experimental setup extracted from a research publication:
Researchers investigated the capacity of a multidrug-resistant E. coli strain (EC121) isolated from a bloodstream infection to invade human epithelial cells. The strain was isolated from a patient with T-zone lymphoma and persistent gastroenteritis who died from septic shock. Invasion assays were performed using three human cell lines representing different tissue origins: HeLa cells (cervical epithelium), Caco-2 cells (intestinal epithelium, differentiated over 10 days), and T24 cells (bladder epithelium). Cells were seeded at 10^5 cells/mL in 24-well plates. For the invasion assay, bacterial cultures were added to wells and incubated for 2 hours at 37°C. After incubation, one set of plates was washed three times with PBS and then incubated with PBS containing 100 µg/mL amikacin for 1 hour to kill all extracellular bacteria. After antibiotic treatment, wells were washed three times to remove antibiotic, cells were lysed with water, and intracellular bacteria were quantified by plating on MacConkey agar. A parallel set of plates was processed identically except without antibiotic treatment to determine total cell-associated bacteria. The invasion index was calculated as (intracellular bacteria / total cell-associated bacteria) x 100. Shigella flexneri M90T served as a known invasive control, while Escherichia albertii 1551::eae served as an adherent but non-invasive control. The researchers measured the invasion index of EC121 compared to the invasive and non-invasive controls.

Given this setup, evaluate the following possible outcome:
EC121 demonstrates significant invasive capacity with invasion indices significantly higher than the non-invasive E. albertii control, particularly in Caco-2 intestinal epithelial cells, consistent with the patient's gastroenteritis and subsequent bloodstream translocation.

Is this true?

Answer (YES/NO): NO